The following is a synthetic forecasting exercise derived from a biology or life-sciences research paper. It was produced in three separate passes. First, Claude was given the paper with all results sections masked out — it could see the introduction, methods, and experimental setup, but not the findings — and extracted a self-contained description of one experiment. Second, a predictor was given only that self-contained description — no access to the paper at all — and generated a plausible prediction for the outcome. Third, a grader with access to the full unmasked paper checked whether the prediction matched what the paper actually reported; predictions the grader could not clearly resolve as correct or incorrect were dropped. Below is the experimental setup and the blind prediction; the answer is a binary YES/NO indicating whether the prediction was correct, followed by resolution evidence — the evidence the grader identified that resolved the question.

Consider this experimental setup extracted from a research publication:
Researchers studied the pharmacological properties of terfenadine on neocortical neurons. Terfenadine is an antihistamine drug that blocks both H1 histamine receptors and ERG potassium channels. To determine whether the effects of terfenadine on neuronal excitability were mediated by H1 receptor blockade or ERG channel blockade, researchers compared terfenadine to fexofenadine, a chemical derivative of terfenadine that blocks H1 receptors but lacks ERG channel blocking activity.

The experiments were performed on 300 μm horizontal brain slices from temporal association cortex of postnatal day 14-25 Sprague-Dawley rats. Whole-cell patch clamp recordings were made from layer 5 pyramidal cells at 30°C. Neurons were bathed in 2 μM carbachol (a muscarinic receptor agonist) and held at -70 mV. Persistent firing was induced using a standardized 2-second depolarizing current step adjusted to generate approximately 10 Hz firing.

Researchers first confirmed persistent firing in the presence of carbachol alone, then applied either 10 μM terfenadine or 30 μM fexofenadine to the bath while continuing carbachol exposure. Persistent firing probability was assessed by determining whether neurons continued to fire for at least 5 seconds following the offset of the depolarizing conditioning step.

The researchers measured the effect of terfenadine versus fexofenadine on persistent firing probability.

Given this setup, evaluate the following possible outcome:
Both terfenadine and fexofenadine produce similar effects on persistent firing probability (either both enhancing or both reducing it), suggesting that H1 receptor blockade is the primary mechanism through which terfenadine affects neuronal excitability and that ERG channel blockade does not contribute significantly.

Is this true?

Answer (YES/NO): NO